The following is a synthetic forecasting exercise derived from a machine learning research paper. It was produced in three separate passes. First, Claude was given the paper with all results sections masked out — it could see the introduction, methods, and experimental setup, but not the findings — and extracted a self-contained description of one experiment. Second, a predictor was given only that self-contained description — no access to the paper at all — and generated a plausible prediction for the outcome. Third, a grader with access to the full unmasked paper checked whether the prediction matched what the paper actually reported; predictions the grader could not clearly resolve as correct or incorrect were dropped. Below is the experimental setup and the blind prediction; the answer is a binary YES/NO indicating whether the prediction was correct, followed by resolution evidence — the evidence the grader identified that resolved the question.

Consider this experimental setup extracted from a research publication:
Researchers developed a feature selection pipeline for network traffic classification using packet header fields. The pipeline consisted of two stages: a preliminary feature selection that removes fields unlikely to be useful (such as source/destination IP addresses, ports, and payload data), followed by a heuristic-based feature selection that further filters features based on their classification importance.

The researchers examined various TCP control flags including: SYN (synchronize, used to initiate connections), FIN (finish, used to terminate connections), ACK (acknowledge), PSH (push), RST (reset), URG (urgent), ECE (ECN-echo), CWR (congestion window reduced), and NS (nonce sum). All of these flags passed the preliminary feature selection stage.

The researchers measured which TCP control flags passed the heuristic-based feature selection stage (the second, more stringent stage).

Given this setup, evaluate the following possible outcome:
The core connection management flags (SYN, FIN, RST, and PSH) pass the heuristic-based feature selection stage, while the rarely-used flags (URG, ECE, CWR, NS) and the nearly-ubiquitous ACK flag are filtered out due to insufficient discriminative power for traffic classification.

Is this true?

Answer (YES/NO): NO